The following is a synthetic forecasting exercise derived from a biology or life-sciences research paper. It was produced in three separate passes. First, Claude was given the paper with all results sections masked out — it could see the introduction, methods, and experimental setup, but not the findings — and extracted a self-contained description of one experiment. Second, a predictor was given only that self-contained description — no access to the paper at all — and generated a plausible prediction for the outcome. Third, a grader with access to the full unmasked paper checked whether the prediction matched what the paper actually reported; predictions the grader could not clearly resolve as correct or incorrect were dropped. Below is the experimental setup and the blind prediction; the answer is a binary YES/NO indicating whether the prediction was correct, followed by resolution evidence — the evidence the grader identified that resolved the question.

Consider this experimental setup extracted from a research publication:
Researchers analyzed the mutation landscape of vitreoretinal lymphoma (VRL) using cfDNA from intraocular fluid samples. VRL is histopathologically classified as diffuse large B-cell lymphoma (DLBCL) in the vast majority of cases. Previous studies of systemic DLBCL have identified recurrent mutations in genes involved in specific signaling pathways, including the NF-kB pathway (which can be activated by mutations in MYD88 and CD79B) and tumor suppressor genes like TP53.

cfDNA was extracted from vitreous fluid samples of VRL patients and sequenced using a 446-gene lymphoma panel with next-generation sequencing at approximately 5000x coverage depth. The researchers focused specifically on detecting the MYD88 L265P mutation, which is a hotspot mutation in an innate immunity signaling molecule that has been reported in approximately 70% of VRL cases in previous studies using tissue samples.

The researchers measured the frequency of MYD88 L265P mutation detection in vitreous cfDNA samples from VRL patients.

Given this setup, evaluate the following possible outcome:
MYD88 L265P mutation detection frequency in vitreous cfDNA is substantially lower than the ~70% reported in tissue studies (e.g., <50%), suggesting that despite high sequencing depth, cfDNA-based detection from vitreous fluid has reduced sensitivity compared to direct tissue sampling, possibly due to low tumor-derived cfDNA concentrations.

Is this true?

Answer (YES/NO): NO